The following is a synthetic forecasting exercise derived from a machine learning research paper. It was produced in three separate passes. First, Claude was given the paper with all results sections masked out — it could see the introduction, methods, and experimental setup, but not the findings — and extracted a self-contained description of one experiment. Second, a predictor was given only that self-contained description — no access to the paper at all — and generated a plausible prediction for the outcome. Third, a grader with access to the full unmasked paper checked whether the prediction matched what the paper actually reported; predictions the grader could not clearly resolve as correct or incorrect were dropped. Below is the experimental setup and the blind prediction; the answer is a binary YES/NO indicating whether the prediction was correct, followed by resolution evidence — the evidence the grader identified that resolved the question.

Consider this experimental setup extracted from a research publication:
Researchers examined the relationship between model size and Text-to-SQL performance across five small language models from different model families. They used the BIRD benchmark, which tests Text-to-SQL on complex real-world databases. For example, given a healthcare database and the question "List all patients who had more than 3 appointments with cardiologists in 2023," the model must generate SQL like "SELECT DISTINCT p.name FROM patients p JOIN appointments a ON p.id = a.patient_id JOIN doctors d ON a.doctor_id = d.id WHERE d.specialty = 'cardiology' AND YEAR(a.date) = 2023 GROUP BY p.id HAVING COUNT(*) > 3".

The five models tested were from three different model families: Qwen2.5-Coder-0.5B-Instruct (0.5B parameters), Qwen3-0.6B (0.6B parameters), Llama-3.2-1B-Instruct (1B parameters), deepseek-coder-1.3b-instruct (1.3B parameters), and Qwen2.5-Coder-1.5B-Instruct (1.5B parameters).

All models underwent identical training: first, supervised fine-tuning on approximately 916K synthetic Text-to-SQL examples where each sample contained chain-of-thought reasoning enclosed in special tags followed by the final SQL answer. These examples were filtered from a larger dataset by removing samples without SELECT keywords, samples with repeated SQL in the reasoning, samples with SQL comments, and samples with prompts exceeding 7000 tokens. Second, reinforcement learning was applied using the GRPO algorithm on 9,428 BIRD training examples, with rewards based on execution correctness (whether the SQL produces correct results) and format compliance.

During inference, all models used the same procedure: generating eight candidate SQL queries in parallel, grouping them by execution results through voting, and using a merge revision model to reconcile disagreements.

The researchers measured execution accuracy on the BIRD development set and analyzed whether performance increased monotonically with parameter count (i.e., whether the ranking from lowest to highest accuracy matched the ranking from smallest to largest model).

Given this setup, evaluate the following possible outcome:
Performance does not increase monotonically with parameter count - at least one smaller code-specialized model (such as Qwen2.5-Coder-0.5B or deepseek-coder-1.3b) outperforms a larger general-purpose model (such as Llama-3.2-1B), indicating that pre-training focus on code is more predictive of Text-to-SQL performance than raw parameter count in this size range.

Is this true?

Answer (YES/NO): YES